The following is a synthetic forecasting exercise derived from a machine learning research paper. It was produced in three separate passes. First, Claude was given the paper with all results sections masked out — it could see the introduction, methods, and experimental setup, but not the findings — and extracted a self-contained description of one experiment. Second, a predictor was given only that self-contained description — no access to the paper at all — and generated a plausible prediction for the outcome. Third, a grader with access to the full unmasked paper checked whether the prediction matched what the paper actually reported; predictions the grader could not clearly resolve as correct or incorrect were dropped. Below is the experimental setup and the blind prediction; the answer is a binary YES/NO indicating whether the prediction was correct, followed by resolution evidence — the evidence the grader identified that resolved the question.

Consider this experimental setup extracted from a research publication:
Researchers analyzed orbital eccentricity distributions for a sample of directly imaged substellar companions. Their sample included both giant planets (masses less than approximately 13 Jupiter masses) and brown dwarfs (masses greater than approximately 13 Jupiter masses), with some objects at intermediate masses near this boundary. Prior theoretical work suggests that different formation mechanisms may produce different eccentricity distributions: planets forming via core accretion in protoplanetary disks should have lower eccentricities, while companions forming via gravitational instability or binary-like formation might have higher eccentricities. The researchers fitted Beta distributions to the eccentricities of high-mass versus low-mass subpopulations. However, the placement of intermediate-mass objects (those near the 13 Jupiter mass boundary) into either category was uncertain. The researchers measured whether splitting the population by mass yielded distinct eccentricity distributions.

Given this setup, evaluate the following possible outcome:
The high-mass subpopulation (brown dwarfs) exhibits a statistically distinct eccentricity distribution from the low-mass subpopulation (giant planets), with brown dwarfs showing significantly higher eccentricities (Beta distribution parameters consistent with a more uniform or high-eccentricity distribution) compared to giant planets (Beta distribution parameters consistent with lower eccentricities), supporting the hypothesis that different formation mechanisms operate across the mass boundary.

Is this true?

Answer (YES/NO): NO